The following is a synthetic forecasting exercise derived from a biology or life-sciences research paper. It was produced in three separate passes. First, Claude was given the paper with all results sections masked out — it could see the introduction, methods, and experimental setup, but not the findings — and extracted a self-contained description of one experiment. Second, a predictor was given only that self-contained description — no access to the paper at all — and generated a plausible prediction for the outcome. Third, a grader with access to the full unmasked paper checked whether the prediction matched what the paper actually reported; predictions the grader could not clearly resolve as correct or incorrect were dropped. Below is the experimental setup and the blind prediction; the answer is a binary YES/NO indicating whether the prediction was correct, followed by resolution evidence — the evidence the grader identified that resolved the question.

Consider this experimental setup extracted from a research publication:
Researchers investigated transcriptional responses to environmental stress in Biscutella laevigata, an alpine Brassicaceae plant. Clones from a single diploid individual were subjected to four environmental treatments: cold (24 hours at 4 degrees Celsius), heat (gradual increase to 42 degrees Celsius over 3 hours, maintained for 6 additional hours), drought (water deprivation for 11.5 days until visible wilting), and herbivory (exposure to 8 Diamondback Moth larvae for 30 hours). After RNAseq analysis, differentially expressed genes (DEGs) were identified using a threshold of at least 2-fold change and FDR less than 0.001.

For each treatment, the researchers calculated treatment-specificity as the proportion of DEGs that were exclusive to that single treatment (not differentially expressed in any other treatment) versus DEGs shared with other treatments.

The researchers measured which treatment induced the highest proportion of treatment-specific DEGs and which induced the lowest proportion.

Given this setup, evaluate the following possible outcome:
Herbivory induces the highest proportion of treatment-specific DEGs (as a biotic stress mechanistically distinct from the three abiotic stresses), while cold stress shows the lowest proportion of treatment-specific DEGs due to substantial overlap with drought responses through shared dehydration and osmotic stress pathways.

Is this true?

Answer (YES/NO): NO